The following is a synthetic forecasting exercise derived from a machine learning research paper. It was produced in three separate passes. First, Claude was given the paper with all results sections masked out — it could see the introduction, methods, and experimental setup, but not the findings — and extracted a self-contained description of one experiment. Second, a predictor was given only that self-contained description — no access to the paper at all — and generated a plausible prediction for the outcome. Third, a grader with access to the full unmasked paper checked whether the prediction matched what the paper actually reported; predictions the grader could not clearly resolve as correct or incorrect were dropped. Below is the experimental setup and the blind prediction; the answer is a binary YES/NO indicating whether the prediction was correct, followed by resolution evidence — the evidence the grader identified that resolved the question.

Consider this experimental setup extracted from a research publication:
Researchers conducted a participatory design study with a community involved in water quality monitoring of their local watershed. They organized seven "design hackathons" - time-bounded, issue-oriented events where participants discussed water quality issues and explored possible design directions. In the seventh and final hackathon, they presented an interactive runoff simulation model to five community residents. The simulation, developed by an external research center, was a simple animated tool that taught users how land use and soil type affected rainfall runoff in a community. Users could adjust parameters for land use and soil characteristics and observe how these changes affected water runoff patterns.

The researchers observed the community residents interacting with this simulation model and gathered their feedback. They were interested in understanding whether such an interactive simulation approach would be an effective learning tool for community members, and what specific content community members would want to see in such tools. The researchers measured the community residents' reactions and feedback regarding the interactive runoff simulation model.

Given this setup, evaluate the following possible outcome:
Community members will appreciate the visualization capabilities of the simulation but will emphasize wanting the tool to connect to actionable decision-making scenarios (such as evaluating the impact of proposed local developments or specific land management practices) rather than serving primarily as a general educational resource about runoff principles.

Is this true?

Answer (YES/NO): NO